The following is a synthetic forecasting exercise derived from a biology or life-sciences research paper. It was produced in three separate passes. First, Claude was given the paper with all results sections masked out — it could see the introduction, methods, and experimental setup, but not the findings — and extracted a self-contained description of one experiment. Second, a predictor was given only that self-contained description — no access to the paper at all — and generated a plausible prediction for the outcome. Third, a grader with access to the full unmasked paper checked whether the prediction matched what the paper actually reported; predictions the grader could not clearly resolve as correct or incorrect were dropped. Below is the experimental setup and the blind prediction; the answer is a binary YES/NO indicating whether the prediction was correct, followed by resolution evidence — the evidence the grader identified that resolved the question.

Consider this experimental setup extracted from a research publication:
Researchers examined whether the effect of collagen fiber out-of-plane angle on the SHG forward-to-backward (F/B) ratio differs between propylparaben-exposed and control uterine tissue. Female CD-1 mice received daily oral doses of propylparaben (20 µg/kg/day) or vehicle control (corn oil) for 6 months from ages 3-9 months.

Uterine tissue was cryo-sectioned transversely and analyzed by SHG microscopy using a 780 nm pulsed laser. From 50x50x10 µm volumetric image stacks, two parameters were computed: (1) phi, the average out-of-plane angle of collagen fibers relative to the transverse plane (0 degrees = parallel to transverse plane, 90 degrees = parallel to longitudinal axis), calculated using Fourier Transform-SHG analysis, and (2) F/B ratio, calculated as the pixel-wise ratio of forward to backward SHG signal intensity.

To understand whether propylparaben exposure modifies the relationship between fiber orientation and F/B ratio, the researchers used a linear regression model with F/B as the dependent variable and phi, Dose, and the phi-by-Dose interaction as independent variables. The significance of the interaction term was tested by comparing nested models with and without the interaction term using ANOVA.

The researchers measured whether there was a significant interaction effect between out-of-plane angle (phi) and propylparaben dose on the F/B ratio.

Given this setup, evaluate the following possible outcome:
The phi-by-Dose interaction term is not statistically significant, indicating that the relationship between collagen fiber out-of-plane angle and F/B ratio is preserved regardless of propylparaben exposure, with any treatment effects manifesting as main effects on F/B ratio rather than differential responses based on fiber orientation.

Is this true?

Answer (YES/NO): NO